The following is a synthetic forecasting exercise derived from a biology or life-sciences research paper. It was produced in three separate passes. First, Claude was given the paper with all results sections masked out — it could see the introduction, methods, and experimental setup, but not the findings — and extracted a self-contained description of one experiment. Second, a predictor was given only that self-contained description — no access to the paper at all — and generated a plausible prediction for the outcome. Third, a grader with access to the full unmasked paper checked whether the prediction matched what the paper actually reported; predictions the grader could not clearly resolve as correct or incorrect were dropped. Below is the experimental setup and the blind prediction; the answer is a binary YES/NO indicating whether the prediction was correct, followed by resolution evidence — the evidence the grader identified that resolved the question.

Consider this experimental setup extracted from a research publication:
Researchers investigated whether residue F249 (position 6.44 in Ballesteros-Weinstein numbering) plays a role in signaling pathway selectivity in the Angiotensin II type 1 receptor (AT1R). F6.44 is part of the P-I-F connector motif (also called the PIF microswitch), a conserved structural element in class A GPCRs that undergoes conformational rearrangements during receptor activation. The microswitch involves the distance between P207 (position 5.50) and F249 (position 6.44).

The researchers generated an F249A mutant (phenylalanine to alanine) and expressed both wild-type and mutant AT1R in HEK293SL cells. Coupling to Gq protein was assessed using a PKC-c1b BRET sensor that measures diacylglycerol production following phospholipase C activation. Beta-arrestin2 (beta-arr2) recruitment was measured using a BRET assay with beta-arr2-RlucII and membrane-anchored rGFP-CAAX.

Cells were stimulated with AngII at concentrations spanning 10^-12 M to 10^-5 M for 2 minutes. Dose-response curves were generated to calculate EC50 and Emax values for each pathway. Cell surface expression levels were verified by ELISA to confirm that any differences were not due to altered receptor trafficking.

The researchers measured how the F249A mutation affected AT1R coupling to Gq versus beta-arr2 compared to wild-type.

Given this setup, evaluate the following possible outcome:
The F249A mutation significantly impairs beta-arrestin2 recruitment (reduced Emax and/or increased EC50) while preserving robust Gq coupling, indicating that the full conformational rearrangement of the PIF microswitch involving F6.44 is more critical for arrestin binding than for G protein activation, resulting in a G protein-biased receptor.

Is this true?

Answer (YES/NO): NO